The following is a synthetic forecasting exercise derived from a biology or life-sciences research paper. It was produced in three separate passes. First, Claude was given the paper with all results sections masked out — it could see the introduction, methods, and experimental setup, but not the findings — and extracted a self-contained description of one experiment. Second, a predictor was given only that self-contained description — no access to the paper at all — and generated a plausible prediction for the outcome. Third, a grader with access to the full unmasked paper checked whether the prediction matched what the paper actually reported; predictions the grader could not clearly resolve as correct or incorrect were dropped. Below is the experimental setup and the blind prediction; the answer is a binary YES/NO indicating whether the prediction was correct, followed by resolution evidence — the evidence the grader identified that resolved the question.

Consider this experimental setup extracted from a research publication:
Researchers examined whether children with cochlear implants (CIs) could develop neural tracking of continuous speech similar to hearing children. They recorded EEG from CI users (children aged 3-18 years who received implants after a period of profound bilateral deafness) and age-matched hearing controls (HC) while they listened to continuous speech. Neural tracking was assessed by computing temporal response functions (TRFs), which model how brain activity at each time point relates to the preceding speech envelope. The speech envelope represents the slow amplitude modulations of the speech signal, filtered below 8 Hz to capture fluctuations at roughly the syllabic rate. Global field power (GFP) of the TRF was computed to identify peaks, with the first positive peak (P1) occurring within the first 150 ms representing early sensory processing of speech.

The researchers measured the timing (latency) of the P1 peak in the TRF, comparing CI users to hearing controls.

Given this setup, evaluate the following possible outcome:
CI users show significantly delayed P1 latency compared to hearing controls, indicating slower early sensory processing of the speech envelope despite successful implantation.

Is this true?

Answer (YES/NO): YES